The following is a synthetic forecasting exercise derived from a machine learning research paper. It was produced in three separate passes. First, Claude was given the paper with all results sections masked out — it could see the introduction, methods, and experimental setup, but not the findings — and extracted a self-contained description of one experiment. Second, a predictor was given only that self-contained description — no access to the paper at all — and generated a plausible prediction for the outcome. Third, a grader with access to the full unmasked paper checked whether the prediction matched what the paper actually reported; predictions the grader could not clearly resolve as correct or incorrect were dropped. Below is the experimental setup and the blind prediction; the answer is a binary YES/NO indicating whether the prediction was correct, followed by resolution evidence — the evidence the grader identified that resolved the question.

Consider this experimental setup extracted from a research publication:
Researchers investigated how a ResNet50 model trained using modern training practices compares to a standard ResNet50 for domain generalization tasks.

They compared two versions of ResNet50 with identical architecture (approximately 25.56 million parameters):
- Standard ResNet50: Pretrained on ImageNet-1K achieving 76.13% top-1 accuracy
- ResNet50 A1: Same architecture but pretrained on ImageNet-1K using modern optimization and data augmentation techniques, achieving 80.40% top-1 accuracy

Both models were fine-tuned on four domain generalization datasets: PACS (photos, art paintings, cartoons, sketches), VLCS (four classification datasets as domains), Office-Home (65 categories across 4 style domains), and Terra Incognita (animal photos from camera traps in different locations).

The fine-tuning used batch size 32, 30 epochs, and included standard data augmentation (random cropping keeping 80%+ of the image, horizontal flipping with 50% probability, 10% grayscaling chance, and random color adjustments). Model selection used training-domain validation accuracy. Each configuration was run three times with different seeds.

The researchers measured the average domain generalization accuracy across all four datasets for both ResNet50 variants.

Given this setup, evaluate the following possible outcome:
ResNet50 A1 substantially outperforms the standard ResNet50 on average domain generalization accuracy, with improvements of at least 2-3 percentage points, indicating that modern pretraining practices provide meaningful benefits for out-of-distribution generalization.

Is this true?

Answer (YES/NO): NO